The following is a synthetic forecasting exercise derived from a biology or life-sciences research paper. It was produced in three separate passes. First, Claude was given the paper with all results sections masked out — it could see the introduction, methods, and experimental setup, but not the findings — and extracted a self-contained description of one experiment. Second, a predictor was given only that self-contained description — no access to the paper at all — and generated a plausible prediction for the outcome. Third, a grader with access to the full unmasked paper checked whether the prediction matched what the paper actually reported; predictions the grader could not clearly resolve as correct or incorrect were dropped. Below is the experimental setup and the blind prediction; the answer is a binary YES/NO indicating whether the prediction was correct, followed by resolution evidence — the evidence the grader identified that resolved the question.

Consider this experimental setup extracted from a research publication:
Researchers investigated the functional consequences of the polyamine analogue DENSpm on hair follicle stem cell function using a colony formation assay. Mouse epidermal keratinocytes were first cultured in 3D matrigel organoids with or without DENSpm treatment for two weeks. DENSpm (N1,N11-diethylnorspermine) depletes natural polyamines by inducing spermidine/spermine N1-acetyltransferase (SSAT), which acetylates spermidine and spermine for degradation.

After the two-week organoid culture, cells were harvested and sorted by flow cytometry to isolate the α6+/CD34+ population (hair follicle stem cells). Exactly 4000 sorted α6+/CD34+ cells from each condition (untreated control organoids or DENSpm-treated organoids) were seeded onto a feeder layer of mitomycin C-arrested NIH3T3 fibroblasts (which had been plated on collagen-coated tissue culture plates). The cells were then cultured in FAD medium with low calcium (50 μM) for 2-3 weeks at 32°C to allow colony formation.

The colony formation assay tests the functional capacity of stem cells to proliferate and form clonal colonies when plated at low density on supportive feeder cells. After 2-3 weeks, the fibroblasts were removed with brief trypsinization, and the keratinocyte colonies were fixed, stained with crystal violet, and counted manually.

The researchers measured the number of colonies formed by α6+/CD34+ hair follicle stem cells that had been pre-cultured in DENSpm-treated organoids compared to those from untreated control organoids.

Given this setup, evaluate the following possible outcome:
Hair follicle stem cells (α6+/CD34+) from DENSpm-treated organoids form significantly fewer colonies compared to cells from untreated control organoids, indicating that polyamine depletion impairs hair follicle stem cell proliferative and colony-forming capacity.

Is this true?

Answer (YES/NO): NO